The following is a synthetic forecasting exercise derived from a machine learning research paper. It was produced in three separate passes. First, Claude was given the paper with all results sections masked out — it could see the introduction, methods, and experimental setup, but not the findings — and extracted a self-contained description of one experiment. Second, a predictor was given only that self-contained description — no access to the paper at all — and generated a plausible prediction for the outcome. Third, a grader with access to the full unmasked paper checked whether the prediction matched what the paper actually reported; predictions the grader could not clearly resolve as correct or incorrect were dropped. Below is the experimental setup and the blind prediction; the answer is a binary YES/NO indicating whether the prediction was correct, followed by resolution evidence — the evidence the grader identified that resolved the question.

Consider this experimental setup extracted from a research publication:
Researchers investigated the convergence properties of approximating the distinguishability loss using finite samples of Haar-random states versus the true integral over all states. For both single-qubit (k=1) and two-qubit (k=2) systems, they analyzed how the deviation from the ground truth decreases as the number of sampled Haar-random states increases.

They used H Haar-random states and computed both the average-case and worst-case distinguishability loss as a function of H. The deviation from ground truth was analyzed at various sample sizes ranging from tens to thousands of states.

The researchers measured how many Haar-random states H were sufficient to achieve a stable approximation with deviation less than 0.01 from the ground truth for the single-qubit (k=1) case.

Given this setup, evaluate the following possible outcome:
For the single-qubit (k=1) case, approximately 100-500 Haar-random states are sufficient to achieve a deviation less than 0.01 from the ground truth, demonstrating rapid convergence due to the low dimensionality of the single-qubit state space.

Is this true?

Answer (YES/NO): YES